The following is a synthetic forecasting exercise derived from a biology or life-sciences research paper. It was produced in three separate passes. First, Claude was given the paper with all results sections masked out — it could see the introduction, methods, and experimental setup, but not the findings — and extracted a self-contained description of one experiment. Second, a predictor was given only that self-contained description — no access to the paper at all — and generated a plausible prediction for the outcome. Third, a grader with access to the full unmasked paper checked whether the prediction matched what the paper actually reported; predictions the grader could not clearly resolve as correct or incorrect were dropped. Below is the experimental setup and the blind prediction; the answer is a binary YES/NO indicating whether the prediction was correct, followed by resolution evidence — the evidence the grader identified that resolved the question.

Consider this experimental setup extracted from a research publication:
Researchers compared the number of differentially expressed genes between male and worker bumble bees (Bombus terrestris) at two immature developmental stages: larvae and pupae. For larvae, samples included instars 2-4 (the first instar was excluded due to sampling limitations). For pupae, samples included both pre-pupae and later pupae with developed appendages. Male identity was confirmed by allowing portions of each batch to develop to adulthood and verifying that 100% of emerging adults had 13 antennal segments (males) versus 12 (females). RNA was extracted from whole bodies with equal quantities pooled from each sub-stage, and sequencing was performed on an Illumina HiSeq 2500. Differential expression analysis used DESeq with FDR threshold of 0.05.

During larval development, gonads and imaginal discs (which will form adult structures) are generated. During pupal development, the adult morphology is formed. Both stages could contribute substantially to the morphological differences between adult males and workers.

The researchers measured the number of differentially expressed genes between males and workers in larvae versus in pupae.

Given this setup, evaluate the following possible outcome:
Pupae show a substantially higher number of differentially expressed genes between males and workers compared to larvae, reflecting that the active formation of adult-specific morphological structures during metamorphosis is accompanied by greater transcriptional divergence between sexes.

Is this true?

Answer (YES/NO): NO